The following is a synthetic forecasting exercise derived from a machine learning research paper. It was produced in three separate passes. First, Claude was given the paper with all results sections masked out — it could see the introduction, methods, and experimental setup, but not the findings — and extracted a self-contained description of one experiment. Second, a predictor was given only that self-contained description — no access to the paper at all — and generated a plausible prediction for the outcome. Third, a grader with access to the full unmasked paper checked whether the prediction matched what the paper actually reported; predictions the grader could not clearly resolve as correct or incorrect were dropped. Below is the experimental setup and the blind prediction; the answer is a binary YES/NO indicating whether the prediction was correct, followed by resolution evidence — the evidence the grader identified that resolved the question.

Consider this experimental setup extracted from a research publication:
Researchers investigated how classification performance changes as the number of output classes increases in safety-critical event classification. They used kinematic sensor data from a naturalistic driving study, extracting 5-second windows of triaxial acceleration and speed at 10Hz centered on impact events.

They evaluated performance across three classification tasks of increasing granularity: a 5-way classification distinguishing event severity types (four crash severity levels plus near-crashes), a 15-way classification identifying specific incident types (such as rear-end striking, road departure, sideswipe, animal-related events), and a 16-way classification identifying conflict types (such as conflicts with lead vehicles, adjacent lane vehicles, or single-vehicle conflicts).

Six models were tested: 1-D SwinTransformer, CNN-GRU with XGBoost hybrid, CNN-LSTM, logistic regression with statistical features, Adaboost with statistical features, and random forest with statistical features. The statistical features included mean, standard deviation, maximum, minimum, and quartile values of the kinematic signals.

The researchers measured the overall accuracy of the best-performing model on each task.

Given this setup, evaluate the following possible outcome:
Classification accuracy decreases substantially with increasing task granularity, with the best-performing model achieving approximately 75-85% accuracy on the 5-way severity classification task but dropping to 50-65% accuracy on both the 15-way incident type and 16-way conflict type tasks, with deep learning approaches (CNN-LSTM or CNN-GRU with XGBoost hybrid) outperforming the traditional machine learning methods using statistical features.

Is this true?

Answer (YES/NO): NO